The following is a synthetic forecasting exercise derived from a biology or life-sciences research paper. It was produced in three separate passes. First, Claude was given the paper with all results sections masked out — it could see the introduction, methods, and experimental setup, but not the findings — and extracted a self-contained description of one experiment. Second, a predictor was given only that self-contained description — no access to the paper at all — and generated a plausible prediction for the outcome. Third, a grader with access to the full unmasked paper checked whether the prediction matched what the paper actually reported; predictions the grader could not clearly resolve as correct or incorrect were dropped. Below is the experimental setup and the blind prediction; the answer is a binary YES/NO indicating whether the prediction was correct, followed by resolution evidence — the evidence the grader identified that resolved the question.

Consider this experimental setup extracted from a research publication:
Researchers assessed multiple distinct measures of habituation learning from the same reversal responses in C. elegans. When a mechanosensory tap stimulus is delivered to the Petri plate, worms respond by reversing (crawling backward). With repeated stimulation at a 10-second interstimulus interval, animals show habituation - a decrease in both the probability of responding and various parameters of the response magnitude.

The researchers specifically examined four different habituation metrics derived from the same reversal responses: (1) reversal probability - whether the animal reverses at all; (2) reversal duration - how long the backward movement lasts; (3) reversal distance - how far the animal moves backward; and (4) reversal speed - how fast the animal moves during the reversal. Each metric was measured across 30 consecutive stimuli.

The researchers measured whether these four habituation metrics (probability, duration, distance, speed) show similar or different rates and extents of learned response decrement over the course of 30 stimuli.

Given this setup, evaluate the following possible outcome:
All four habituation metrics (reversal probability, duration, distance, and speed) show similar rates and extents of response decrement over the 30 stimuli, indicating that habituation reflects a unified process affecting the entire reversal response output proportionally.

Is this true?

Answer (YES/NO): NO